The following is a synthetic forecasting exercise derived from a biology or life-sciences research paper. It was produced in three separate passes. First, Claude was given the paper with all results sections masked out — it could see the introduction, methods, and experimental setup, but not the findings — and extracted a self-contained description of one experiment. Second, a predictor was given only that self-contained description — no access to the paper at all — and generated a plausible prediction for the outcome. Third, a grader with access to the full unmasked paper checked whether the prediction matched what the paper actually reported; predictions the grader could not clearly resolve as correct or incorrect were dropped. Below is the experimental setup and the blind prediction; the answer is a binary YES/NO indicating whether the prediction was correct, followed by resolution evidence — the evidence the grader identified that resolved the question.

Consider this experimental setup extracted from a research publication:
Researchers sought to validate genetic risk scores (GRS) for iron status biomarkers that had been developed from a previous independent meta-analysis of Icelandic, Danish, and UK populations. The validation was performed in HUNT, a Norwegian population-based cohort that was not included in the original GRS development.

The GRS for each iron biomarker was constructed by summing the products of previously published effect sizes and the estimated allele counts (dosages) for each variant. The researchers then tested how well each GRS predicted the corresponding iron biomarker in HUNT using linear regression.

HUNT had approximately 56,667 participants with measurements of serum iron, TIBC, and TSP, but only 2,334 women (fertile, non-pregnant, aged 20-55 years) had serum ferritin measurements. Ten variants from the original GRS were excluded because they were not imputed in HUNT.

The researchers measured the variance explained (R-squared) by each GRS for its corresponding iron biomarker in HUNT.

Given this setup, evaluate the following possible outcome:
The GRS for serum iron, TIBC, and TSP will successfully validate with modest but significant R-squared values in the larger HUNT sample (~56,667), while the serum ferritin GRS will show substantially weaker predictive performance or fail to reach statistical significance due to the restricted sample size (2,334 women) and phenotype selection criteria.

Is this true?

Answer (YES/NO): YES